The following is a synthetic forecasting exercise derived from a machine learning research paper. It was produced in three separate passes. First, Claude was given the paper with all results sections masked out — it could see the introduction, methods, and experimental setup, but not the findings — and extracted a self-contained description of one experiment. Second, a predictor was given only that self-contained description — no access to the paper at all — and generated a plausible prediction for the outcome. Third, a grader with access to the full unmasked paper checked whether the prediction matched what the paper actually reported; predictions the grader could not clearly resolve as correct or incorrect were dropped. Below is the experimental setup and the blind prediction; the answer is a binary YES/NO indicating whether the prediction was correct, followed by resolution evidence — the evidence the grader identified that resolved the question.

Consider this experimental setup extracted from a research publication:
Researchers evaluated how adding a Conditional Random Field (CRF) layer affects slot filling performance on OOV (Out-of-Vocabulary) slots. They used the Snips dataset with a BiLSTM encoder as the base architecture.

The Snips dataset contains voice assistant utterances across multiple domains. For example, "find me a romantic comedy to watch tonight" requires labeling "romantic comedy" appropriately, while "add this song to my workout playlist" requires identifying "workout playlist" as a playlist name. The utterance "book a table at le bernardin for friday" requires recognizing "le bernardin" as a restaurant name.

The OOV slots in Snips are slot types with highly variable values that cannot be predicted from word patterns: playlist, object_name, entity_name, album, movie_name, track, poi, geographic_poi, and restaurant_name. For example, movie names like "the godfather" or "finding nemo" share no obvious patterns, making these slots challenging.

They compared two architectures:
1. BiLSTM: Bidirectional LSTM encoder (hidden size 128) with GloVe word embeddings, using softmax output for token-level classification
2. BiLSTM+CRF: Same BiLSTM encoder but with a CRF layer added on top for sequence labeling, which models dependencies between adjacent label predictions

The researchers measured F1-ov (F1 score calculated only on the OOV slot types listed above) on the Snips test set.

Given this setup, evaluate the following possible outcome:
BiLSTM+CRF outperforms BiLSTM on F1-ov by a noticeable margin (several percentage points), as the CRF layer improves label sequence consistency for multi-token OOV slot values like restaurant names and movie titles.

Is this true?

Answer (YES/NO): YES